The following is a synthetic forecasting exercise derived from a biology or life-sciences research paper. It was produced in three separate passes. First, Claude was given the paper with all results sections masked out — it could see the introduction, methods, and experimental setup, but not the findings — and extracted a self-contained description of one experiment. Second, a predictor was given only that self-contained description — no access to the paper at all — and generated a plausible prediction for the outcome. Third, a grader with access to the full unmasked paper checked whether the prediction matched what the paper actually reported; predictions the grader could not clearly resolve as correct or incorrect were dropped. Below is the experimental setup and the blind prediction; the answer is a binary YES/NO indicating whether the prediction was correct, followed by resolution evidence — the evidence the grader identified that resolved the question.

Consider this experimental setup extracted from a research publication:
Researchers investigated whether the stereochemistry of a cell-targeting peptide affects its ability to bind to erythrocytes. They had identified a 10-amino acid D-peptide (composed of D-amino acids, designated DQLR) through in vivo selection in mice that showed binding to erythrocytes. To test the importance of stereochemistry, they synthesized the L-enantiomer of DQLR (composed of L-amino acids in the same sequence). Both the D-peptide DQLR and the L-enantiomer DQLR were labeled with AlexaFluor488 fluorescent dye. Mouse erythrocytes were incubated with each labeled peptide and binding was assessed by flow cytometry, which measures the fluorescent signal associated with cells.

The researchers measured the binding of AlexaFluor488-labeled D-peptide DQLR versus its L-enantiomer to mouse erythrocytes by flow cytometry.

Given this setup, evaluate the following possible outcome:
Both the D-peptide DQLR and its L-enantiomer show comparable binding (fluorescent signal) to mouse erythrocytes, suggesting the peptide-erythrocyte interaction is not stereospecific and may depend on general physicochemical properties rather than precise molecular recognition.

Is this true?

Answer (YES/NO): NO